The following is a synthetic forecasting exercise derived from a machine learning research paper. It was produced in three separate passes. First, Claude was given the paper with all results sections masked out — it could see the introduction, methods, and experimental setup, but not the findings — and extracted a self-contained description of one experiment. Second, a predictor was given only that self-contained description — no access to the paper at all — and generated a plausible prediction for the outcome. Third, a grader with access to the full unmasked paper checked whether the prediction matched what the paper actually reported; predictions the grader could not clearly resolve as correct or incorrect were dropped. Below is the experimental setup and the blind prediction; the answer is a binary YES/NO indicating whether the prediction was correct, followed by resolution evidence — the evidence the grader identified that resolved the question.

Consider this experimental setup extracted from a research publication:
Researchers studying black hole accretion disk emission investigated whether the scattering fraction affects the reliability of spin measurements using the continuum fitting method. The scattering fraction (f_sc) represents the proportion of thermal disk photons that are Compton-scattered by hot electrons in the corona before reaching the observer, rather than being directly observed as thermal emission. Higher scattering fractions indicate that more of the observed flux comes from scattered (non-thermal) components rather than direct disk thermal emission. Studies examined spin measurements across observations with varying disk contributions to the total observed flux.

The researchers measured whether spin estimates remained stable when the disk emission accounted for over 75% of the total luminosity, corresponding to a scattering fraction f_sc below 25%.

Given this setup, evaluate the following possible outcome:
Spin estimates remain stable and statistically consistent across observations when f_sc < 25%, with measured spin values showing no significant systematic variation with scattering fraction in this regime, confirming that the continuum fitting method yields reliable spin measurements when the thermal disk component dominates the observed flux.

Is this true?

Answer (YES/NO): YES